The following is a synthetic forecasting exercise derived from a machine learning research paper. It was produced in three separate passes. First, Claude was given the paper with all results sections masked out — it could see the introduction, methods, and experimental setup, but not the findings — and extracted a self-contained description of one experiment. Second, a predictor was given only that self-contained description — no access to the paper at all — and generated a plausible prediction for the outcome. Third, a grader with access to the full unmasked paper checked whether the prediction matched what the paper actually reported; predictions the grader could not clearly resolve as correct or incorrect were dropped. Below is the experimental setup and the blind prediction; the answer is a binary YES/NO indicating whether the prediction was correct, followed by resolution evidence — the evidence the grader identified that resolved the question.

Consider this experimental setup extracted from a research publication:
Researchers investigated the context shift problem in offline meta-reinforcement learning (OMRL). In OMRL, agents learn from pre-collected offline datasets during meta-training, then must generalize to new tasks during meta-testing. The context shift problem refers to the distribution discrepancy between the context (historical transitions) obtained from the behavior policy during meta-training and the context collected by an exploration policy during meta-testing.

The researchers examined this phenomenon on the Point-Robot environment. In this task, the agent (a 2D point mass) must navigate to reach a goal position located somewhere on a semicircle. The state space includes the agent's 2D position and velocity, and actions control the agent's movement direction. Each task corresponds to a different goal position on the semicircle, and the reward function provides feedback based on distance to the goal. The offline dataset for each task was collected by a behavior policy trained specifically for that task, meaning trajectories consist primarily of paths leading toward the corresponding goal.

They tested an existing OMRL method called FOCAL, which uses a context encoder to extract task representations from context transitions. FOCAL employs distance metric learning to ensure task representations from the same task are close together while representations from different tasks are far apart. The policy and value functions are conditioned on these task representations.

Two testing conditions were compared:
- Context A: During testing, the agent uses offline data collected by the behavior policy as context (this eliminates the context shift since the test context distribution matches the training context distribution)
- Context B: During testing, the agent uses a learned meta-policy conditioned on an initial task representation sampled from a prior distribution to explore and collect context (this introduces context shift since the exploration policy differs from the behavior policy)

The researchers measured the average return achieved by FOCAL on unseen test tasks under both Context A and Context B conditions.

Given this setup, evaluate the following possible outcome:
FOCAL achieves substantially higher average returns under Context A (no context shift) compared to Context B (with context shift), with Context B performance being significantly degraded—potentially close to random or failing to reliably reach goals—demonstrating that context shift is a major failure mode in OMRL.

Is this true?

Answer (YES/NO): YES